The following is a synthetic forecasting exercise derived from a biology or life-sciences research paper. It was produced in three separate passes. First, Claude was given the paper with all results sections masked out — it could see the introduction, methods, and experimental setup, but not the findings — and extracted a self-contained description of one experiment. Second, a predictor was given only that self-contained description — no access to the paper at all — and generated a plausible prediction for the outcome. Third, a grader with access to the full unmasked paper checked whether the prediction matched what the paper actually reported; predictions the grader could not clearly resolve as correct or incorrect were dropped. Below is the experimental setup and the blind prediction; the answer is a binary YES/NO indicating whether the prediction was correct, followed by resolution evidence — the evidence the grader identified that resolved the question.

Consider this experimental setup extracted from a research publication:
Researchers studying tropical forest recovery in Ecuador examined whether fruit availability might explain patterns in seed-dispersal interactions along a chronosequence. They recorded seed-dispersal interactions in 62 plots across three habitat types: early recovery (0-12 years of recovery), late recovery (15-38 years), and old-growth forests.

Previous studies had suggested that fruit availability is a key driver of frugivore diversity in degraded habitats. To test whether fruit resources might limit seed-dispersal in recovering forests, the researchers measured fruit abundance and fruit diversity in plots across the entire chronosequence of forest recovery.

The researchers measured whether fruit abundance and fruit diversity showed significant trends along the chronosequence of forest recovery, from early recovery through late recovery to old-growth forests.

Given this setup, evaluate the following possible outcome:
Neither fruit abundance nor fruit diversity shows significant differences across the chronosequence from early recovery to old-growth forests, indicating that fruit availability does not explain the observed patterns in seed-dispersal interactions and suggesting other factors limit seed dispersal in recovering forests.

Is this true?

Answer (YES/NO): YES